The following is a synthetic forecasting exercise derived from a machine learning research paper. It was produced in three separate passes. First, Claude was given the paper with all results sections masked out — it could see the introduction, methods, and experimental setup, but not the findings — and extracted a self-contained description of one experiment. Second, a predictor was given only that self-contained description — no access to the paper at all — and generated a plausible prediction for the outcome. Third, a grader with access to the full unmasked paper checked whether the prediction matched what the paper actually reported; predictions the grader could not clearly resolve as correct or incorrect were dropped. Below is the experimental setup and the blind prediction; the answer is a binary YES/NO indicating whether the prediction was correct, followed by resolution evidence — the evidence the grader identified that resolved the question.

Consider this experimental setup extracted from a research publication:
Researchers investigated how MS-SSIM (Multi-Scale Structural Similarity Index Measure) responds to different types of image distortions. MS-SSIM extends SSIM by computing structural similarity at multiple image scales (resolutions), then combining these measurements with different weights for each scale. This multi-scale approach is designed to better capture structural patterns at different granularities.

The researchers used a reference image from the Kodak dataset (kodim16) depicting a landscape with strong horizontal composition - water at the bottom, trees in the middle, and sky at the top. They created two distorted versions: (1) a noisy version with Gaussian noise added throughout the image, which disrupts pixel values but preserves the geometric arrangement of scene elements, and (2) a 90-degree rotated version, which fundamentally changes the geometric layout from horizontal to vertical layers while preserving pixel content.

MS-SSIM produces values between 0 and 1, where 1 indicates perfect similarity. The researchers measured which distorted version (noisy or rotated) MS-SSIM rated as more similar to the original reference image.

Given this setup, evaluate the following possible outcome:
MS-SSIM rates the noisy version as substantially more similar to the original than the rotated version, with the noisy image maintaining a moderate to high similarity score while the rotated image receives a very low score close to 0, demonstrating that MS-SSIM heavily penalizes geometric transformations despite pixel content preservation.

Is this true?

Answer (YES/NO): NO